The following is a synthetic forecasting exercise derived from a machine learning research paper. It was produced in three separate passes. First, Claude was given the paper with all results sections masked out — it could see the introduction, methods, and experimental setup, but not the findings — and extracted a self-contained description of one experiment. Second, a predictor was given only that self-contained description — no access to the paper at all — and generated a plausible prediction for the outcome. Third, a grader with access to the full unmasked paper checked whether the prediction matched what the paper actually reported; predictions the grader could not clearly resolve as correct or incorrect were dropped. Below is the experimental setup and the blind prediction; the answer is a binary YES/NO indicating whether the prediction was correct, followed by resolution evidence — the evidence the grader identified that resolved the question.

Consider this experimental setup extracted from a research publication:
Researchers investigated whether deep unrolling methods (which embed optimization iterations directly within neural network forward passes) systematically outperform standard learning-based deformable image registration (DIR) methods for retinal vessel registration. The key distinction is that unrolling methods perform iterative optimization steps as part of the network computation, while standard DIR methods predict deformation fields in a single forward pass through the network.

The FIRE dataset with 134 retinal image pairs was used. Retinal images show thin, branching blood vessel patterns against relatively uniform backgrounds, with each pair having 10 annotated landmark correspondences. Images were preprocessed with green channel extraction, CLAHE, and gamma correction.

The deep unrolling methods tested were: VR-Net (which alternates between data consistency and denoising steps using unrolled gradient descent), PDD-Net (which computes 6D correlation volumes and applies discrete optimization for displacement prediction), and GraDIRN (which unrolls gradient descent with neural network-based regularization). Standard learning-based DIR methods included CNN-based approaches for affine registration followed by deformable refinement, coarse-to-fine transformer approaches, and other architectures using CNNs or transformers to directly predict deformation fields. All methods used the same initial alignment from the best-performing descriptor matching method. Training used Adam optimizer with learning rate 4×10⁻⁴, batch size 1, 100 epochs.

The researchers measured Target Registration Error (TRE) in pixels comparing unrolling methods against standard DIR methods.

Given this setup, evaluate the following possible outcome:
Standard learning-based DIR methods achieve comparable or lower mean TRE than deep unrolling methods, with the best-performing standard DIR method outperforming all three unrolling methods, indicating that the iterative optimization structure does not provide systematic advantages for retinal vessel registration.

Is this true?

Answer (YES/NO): YES